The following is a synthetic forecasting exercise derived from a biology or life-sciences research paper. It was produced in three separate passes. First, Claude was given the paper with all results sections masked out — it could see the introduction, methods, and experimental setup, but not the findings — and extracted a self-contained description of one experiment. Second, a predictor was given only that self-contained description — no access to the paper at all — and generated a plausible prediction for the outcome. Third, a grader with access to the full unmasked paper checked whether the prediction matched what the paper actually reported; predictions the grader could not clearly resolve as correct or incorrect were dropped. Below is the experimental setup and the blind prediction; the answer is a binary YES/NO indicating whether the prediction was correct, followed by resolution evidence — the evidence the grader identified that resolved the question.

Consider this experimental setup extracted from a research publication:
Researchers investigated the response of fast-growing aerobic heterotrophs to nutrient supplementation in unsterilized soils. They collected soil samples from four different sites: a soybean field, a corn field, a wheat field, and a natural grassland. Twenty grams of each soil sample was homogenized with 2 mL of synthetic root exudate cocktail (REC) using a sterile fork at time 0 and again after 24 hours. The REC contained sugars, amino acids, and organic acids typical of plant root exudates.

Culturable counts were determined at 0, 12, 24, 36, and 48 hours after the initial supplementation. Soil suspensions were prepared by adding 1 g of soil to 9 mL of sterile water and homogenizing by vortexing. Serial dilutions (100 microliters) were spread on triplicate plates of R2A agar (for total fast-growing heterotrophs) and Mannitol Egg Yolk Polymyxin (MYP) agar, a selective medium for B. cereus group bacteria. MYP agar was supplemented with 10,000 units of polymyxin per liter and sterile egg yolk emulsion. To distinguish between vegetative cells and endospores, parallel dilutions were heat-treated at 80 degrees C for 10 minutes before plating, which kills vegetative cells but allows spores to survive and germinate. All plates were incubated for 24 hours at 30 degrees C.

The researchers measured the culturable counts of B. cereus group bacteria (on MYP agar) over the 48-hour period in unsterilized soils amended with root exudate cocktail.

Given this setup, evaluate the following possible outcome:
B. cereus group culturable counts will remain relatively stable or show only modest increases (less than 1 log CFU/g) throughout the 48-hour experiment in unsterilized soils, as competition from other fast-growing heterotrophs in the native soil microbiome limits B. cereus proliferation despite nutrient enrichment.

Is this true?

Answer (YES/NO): YES